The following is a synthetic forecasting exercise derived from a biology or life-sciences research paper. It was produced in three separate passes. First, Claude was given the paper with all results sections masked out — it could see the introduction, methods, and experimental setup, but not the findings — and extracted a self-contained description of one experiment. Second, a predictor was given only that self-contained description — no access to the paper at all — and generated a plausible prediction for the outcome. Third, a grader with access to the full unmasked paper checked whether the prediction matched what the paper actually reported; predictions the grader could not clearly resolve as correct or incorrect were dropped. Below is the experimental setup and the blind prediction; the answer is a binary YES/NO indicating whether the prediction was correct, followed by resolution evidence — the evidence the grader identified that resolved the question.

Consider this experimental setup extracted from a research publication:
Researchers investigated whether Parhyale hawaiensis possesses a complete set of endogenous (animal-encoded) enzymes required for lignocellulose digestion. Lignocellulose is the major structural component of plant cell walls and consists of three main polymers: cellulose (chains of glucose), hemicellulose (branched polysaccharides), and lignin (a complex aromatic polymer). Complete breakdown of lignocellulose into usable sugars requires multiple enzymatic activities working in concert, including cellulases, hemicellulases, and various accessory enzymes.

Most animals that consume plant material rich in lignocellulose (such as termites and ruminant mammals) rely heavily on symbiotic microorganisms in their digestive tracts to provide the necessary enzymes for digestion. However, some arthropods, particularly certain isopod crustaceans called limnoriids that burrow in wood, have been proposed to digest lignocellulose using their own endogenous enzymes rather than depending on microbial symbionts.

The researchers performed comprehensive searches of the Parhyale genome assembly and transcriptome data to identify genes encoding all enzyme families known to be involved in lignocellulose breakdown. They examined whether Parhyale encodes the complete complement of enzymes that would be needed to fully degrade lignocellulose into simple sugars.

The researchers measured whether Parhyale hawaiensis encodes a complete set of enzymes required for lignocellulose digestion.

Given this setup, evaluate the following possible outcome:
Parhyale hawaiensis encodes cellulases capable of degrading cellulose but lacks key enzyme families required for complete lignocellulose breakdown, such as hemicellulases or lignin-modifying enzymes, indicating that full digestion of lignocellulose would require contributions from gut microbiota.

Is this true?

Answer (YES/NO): NO